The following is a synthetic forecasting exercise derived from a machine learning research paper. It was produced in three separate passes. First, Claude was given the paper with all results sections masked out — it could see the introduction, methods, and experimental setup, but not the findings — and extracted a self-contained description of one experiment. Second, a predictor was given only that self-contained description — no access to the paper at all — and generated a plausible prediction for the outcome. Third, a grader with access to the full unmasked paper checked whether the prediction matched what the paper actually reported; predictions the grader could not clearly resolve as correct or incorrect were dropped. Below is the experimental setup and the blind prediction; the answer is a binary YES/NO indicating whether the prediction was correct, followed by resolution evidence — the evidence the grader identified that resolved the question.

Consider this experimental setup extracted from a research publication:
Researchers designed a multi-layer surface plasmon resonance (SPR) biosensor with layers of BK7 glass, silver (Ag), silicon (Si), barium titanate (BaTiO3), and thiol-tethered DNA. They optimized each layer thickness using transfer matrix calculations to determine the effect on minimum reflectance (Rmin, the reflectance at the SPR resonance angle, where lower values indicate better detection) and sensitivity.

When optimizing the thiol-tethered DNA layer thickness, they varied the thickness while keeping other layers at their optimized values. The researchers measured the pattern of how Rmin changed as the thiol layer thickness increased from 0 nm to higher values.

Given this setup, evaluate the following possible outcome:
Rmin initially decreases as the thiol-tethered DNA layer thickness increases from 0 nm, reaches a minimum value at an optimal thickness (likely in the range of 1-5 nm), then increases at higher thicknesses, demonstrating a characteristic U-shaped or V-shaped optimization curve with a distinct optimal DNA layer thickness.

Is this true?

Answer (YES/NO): NO